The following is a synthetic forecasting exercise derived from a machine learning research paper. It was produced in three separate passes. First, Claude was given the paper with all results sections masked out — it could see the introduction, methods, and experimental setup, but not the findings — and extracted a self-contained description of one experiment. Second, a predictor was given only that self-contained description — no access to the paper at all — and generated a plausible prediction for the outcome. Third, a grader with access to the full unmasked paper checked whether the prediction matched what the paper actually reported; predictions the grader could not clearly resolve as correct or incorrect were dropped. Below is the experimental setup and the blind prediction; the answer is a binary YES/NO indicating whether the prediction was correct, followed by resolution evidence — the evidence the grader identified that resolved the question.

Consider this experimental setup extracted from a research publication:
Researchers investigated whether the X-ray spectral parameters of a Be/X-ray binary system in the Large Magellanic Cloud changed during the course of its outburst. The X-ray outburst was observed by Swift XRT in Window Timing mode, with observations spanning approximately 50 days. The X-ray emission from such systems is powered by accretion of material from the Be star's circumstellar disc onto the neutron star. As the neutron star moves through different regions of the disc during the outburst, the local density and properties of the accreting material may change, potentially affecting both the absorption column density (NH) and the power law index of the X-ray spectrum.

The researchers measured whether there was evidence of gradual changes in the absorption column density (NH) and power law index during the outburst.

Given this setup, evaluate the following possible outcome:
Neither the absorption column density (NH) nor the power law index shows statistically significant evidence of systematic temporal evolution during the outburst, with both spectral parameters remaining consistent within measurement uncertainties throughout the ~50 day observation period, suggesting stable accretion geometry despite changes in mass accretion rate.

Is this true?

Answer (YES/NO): NO